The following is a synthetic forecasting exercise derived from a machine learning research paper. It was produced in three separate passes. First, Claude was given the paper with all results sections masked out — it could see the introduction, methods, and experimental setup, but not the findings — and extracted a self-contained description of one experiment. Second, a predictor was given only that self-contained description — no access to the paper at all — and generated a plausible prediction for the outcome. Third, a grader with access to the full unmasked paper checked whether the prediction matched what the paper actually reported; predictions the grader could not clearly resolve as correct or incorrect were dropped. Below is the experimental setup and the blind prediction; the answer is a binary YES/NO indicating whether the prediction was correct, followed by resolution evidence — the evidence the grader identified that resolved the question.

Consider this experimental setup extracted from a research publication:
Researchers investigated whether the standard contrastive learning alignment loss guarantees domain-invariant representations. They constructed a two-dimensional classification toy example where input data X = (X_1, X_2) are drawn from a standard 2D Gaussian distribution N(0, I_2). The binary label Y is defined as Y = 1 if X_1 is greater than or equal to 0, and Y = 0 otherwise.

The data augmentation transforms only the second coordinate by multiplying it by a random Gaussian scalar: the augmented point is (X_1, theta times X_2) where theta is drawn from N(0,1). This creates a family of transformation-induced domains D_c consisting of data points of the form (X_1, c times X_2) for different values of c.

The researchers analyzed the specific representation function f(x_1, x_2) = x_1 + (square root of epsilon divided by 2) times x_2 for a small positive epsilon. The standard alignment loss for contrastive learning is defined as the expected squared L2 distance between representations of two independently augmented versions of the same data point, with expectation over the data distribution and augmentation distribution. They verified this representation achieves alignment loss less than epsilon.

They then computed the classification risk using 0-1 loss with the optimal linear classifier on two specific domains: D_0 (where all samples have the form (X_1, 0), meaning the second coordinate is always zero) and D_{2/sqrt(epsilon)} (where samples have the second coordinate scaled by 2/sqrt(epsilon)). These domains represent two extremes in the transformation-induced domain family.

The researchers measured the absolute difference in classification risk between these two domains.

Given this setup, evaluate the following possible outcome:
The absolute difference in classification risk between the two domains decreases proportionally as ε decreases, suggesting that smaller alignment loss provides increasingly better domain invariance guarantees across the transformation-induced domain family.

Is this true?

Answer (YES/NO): NO